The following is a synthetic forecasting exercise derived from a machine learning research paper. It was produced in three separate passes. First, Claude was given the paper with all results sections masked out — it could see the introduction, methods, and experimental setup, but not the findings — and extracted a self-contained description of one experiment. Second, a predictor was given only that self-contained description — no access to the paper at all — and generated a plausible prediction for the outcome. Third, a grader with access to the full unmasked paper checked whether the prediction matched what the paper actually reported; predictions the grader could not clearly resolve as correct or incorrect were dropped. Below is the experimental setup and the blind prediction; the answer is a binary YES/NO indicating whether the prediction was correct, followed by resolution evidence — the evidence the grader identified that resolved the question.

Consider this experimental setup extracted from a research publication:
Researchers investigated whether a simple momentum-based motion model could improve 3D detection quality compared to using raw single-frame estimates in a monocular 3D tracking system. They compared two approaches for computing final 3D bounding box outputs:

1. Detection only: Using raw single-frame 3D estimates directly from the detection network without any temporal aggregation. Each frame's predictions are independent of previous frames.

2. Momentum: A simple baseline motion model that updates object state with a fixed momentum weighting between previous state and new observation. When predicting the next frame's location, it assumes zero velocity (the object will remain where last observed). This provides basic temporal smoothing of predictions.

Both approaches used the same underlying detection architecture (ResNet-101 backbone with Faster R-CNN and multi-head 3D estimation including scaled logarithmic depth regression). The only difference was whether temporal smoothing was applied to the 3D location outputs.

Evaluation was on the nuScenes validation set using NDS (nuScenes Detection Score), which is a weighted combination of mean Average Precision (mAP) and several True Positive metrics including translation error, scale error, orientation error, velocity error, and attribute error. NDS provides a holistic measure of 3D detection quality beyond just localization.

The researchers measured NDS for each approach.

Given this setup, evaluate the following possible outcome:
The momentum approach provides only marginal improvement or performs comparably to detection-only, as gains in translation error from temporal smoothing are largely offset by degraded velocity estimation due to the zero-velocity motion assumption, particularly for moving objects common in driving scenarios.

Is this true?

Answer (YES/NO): YES